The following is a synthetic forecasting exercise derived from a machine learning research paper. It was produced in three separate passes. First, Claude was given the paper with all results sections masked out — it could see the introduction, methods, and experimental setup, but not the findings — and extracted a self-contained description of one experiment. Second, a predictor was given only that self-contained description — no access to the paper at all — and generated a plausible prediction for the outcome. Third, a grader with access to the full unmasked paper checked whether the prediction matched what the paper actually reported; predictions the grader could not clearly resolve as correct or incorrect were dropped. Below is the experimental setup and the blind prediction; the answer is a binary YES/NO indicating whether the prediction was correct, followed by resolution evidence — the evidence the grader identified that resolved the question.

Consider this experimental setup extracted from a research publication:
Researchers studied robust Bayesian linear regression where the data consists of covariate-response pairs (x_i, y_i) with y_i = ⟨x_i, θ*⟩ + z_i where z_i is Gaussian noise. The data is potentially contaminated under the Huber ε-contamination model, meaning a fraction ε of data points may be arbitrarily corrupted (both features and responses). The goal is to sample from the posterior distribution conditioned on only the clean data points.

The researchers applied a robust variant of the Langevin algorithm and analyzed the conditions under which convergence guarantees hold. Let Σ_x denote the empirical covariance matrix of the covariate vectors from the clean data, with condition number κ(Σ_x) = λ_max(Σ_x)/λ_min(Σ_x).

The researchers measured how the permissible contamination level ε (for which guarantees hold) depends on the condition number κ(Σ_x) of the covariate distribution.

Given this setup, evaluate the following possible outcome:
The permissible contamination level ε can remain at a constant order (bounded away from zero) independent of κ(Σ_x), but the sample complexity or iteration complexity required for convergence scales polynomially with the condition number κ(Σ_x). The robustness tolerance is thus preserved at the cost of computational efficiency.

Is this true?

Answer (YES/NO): NO